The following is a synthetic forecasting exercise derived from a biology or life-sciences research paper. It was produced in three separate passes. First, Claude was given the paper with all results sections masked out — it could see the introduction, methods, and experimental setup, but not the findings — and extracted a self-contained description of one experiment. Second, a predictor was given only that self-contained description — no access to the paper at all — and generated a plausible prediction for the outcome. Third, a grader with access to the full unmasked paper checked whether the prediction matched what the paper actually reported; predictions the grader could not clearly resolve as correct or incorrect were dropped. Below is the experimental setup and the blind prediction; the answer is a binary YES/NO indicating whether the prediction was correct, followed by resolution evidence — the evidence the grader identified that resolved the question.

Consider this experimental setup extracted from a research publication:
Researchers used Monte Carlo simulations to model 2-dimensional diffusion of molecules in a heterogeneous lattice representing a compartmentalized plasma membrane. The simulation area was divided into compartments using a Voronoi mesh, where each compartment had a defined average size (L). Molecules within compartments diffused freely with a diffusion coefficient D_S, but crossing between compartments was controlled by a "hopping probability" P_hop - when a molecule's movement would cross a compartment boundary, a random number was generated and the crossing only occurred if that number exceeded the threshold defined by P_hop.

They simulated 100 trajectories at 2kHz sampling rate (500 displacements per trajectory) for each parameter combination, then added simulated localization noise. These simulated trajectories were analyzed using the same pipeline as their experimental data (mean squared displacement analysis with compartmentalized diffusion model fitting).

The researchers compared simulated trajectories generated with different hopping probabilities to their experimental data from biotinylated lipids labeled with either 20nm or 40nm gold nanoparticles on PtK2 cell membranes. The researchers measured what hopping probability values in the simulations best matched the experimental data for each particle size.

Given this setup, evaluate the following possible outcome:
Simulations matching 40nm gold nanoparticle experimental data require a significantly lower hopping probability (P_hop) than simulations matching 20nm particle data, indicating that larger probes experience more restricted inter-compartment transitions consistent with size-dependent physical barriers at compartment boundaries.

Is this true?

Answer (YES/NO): YES